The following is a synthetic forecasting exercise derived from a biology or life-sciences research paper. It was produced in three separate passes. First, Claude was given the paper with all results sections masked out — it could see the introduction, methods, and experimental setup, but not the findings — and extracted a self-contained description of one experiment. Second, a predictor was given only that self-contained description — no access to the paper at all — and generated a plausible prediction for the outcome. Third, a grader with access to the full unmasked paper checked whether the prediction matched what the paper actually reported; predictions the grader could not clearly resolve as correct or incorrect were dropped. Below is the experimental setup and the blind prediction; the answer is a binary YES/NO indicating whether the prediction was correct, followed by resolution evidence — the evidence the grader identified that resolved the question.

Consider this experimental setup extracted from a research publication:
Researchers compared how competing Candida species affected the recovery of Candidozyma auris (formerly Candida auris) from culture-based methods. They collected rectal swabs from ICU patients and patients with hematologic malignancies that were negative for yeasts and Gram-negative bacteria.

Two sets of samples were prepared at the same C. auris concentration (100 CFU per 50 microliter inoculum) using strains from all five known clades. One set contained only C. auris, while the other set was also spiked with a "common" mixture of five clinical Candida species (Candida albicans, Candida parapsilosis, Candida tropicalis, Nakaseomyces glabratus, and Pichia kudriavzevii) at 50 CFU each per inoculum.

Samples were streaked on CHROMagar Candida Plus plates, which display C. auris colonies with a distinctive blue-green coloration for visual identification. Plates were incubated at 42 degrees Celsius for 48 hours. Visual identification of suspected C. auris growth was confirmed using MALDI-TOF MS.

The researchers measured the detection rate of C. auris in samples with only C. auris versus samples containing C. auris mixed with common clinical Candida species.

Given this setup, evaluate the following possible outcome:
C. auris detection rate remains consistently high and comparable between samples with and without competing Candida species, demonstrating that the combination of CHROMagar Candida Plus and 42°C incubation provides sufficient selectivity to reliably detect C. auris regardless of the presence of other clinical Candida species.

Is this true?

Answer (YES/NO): NO